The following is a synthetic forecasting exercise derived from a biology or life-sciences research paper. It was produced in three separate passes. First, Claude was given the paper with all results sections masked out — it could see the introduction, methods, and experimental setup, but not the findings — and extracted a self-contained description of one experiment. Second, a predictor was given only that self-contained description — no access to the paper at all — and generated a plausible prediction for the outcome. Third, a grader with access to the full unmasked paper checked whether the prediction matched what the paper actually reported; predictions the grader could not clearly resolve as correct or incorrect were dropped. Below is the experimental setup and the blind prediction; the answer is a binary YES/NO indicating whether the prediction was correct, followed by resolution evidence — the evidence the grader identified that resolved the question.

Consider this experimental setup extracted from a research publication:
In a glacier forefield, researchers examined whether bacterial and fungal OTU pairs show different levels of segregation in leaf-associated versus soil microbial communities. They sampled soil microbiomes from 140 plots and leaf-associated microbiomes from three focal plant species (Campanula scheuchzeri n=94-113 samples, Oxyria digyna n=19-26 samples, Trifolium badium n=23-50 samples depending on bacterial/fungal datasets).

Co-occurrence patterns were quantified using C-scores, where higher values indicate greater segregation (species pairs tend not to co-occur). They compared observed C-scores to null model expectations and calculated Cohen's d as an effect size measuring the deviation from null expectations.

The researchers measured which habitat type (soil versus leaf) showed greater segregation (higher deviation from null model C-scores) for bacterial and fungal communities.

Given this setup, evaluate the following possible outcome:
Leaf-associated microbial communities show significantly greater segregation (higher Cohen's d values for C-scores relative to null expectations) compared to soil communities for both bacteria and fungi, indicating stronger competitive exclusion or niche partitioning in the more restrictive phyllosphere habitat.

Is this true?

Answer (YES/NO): NO